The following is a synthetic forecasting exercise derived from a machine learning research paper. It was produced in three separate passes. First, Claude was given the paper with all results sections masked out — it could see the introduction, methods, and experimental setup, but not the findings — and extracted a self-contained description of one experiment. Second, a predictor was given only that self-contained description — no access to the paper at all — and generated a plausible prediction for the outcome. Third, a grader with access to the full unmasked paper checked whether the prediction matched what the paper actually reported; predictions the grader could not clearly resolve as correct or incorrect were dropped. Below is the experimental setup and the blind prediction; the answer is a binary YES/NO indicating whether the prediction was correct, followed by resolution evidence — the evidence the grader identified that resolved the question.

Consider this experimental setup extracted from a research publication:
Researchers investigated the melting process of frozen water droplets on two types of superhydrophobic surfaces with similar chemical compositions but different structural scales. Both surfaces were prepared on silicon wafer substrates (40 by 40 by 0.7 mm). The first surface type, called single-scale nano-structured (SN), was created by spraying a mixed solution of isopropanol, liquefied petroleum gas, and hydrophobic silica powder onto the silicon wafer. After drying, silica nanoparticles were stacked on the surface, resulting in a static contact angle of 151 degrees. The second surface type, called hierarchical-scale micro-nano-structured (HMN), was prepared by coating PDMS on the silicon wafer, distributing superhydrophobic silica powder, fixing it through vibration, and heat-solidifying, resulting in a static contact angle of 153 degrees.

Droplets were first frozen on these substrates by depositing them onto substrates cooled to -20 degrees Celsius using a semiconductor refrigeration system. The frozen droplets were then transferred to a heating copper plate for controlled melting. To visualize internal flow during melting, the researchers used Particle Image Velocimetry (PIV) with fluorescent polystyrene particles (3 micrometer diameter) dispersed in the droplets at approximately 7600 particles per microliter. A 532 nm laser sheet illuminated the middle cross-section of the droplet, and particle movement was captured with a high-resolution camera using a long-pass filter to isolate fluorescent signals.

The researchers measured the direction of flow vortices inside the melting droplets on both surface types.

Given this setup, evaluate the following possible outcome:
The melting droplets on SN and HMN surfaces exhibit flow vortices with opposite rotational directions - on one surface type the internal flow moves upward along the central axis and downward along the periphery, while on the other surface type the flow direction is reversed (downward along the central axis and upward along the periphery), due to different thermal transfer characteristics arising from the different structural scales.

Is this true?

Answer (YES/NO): NO